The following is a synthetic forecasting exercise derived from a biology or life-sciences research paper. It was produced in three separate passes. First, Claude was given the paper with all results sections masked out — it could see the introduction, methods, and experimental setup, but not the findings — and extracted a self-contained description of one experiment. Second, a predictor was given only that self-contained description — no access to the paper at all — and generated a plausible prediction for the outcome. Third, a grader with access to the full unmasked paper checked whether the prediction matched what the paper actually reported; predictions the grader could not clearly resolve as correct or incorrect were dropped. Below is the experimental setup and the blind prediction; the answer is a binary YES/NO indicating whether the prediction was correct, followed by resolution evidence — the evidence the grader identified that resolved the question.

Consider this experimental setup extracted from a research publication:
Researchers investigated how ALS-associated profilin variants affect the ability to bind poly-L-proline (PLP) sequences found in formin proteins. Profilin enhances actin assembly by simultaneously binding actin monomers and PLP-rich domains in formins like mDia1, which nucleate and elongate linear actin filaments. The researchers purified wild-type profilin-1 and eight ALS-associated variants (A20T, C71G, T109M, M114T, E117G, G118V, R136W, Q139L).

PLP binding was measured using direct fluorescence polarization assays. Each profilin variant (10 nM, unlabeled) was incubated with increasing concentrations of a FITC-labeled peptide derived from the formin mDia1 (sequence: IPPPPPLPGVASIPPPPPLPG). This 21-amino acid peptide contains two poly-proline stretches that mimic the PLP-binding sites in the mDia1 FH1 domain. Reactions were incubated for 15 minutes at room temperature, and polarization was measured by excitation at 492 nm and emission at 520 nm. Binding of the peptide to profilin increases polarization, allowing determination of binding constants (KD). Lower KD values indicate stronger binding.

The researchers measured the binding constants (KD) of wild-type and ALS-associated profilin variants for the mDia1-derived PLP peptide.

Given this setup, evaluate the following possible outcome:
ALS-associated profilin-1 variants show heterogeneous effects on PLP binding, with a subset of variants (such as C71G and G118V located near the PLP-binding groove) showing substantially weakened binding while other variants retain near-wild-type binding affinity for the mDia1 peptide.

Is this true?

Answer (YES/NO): NO